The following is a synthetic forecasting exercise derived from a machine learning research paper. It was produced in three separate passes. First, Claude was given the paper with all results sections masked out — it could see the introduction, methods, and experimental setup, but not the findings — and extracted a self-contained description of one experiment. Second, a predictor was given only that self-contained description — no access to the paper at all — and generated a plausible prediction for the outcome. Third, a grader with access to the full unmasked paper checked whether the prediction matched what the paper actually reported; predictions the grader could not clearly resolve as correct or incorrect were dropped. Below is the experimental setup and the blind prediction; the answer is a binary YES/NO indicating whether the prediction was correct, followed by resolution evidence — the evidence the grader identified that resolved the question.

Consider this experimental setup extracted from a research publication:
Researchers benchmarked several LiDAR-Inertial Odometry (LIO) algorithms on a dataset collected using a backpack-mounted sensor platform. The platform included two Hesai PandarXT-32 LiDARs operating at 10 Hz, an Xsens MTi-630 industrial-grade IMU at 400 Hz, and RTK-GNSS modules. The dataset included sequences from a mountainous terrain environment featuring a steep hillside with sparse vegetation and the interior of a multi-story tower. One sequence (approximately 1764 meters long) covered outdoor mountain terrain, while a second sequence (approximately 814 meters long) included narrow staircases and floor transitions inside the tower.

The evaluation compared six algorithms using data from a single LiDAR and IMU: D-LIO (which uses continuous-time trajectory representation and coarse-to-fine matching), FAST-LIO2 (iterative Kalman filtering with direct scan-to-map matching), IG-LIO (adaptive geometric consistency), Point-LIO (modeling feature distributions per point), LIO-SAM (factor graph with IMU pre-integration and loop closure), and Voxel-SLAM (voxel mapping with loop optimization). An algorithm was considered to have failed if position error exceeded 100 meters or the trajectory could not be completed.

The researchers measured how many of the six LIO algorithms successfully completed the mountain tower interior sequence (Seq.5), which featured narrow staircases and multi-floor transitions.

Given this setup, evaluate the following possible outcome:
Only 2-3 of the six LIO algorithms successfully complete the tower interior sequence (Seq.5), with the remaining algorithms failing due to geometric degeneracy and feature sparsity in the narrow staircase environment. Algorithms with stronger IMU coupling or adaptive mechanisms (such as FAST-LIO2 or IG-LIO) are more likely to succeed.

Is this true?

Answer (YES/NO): NO